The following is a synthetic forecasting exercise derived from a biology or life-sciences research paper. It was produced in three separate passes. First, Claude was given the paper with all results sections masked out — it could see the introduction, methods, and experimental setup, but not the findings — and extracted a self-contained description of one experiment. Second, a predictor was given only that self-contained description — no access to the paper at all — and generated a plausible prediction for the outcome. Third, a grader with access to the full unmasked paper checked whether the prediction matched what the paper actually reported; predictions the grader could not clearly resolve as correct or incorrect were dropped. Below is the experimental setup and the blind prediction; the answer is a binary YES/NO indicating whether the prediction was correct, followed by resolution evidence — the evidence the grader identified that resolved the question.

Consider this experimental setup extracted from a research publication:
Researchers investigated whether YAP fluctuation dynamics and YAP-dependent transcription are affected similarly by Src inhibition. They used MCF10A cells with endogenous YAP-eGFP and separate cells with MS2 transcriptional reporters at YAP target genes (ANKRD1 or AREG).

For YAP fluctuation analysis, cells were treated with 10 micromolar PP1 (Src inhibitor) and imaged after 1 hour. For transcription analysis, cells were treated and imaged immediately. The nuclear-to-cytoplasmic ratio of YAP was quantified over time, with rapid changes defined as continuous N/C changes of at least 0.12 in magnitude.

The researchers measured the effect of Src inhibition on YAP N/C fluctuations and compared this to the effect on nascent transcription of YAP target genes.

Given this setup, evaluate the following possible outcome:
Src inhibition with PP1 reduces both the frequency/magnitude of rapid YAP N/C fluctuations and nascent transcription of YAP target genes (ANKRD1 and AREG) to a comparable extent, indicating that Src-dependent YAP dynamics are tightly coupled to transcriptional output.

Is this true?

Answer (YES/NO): NO